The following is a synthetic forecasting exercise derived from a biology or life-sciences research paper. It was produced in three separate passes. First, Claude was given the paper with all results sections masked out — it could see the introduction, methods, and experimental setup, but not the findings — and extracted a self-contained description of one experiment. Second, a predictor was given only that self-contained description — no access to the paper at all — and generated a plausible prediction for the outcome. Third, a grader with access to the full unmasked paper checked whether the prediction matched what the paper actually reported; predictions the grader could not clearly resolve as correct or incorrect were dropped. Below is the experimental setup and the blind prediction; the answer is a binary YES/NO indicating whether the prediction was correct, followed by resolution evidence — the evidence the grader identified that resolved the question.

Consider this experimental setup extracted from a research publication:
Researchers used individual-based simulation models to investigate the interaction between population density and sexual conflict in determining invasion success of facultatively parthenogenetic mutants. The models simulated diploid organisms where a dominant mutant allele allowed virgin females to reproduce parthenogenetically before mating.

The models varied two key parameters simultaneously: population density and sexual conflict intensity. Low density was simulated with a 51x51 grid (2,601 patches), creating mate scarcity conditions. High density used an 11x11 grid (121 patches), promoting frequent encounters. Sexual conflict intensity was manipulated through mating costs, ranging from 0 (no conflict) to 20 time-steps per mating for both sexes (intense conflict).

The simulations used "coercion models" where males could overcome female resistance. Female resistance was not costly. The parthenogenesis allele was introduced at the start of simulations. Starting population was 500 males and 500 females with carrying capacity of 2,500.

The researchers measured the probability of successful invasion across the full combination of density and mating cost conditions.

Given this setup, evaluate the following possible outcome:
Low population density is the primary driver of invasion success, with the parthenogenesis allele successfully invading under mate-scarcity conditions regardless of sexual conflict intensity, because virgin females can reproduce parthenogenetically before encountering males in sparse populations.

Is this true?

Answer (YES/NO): NO